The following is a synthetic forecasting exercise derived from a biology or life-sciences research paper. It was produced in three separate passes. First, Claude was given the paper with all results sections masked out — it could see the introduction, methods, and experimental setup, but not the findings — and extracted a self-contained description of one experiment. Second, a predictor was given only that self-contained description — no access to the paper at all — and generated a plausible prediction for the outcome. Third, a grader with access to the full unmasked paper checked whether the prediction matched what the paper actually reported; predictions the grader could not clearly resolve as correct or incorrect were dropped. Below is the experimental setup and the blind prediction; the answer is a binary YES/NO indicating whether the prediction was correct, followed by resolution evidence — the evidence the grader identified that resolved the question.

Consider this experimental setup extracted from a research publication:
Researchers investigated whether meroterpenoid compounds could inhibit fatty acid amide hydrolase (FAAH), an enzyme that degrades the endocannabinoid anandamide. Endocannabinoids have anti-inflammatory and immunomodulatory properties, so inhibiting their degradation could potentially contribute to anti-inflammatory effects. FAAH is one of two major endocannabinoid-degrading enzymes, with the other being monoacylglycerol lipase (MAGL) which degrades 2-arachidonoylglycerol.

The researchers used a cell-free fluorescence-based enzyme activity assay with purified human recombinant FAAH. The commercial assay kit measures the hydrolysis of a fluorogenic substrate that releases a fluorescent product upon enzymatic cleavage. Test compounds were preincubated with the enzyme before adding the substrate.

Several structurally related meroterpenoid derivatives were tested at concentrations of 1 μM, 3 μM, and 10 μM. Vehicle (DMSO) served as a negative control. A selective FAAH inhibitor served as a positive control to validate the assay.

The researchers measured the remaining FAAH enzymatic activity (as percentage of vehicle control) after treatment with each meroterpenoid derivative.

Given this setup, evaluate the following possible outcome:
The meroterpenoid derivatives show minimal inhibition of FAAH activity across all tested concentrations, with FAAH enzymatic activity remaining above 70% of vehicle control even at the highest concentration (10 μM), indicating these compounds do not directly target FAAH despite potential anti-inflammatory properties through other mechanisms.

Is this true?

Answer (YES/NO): YES